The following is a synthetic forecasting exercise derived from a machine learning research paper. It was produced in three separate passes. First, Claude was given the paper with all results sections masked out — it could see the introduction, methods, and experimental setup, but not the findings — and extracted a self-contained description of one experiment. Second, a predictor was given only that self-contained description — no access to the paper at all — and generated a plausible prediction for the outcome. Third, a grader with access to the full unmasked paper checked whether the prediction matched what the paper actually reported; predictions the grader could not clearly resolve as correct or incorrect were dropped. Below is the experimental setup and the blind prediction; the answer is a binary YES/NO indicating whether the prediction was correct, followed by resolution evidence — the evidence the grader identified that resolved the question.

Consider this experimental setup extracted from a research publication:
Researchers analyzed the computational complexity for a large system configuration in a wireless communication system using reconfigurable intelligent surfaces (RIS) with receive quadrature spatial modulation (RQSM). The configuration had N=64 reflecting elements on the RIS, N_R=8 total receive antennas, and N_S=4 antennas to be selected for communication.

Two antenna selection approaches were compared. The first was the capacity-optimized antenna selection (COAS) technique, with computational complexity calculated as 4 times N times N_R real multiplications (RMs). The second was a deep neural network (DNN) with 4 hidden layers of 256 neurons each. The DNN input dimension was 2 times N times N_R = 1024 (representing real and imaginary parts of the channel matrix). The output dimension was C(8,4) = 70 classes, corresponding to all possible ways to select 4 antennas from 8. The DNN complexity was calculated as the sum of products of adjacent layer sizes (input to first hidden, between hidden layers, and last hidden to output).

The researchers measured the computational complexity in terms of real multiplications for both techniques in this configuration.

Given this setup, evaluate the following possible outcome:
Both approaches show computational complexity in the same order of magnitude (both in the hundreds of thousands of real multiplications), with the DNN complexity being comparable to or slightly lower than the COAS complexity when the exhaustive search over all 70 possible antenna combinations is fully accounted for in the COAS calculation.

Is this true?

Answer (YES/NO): NO